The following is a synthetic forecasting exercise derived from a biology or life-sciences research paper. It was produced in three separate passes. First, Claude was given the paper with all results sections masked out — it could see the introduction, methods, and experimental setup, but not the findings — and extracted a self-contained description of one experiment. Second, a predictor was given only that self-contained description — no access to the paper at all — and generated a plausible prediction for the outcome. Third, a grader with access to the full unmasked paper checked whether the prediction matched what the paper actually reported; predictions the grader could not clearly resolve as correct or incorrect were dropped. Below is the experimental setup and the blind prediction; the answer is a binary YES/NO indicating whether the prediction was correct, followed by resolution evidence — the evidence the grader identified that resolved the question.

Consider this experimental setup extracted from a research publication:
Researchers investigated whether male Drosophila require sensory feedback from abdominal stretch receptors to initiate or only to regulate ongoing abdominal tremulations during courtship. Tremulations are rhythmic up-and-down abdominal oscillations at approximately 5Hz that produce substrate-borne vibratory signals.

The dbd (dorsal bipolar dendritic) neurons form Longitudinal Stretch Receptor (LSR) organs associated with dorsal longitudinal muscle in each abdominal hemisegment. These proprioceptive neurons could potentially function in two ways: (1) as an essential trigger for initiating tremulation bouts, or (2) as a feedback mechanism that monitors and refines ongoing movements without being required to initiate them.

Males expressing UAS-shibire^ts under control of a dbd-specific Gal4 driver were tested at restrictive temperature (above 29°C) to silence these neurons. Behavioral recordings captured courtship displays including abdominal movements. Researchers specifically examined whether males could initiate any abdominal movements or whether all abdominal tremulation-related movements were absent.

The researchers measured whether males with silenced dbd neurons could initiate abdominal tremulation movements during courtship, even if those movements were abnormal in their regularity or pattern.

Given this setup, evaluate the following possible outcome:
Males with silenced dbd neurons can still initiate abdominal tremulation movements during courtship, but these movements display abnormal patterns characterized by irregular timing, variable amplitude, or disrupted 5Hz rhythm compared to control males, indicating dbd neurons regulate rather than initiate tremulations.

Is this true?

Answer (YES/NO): NO